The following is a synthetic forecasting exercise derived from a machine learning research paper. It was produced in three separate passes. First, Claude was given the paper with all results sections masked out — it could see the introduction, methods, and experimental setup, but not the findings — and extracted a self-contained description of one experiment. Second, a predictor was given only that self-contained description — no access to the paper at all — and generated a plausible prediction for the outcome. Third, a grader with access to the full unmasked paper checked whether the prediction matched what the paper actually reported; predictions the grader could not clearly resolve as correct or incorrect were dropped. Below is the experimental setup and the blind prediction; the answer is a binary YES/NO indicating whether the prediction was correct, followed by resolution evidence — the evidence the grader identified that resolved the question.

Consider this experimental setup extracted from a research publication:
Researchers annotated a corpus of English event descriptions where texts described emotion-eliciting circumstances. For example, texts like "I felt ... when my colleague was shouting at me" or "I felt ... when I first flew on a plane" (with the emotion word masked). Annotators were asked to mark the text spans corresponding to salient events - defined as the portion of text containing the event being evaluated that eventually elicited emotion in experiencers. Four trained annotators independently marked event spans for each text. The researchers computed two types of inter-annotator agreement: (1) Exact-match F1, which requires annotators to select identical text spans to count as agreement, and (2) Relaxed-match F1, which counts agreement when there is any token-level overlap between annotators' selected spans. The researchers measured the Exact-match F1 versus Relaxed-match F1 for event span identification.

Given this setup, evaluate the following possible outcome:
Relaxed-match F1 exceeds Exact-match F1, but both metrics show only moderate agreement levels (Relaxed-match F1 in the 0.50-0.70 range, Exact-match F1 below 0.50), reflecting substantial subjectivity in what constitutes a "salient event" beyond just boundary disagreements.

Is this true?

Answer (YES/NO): NO